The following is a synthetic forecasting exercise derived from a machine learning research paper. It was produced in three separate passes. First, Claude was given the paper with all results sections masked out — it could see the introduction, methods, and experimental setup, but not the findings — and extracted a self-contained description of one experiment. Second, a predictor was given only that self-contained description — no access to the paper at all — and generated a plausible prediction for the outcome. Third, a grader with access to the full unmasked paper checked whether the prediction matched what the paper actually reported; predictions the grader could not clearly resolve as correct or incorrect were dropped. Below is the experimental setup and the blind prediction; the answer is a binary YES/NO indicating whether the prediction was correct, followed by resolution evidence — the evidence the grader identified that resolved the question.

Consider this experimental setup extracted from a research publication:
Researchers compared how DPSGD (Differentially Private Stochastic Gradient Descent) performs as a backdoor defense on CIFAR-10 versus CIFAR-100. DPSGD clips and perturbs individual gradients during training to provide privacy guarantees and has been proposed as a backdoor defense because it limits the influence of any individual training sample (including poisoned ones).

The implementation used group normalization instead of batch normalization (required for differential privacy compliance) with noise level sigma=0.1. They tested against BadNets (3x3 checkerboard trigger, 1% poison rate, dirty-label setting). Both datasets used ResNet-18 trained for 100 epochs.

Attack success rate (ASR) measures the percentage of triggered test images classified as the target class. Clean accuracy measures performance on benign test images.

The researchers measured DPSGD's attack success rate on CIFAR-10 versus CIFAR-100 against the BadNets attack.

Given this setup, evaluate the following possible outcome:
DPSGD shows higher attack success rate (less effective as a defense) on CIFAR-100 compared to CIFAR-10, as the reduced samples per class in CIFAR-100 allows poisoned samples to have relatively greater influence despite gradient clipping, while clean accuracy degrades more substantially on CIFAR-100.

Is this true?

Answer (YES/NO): NO